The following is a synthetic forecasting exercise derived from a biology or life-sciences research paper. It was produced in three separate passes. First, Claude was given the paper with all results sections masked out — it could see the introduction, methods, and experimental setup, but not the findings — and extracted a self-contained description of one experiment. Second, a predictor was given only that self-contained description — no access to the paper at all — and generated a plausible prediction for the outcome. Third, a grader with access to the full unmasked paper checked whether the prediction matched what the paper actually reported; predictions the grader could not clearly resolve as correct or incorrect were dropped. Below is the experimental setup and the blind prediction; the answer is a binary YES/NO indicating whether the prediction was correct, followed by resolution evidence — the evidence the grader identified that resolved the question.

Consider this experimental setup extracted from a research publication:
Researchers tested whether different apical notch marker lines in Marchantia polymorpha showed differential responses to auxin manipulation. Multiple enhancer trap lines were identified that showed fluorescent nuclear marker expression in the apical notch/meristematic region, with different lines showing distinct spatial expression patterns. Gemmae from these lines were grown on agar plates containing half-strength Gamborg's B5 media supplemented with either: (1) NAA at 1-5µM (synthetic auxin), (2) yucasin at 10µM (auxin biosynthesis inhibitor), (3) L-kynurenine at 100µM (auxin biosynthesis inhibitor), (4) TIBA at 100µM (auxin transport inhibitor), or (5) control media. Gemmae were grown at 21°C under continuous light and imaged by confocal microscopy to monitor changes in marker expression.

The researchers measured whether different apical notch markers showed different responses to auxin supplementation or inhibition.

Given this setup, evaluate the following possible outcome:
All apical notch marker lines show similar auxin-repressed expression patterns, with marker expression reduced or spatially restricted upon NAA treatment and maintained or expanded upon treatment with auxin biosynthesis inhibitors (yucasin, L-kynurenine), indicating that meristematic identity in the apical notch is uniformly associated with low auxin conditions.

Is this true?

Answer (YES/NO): NO